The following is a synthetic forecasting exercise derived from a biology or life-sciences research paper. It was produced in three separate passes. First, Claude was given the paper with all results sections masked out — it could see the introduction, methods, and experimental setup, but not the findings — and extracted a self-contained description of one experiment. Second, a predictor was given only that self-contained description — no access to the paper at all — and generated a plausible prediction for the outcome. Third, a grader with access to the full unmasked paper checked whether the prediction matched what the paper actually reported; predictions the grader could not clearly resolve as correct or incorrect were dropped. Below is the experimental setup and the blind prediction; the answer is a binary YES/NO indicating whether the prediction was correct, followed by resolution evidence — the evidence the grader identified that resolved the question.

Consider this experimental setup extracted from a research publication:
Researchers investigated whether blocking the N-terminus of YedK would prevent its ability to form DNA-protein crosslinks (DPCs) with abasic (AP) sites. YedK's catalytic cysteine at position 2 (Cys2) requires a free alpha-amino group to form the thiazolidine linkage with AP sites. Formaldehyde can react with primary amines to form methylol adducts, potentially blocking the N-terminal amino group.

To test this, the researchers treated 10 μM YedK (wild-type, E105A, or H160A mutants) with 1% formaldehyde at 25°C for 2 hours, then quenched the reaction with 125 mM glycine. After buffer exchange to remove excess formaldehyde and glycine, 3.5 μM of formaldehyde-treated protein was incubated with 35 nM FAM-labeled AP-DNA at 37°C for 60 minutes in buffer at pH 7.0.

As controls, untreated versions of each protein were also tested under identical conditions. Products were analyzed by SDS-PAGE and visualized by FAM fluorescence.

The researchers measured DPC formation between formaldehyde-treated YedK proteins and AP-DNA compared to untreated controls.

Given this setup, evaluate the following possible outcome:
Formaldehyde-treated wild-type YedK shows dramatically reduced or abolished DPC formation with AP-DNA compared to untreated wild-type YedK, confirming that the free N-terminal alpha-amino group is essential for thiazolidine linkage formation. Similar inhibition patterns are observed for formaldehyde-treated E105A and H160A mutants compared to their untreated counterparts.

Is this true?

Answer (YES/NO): NO